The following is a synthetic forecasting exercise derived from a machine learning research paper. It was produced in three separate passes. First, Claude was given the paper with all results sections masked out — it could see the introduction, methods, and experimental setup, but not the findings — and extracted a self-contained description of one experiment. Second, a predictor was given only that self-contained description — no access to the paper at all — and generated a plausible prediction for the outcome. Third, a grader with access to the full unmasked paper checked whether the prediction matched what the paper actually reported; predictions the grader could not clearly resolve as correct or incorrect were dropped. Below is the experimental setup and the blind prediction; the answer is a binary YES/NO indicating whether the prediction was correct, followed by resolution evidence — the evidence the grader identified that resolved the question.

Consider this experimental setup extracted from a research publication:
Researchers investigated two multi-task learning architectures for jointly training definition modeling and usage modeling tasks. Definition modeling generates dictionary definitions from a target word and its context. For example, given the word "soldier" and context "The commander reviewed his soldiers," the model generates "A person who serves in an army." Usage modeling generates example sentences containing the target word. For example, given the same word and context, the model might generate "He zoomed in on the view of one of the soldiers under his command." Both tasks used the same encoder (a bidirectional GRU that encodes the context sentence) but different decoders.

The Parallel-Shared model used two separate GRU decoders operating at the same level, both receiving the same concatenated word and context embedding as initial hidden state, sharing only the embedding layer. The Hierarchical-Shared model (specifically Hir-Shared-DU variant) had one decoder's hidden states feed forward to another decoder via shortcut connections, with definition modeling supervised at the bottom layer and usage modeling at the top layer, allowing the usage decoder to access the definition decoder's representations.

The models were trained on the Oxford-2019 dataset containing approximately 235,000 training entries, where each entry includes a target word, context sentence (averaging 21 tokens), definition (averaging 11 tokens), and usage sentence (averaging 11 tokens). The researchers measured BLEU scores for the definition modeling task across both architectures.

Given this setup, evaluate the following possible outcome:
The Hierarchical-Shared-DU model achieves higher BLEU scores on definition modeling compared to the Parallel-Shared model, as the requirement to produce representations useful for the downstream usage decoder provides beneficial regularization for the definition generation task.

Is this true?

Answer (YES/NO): NO